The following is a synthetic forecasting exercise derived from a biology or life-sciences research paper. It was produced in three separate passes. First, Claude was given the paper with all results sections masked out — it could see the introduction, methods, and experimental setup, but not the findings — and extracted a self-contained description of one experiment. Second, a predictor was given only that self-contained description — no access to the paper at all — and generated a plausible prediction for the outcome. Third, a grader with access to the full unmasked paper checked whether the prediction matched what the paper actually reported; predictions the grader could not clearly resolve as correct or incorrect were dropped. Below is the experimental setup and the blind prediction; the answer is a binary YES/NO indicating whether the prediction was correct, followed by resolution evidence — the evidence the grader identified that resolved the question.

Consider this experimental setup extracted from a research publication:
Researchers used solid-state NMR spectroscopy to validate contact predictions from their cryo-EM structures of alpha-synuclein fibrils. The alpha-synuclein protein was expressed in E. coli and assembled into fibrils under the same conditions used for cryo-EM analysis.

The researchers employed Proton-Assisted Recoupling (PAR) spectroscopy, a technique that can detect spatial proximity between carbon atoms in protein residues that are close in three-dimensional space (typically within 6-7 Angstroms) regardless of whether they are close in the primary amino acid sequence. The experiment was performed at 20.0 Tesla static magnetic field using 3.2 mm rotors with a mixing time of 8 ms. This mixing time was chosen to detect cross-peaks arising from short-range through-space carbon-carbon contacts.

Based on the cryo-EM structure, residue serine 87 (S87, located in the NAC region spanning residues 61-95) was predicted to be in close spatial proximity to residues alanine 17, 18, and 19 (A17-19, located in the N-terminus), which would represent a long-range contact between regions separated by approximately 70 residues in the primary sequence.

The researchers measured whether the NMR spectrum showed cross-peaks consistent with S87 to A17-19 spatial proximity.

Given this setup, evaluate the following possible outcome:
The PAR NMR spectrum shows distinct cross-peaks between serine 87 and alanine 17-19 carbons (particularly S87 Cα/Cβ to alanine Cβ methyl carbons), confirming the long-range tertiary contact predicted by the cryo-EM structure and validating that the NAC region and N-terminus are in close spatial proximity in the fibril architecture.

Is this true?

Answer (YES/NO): YES